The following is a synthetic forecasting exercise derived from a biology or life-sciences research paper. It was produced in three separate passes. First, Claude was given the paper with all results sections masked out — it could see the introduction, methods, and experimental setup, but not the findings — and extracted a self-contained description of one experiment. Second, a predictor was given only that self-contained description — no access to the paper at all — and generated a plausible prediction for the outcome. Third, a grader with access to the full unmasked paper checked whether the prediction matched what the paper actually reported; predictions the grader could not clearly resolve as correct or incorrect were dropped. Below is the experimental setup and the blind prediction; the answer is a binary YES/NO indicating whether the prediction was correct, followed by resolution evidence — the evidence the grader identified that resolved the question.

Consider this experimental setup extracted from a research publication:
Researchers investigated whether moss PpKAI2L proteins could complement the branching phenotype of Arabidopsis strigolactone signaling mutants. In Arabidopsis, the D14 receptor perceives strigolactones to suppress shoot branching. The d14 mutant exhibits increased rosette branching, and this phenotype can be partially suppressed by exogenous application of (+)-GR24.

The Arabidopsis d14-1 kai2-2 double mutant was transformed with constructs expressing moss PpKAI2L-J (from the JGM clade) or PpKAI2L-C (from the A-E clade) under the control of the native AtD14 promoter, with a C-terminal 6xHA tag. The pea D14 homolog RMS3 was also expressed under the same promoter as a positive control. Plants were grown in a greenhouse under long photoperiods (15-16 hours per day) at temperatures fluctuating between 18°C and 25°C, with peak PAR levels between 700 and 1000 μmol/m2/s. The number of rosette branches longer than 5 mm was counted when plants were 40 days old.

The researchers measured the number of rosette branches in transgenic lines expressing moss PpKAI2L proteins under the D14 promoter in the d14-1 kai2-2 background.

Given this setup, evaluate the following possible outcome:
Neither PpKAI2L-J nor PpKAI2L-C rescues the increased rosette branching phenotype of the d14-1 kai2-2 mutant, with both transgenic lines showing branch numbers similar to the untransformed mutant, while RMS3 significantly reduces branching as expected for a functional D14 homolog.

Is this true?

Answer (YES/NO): NO